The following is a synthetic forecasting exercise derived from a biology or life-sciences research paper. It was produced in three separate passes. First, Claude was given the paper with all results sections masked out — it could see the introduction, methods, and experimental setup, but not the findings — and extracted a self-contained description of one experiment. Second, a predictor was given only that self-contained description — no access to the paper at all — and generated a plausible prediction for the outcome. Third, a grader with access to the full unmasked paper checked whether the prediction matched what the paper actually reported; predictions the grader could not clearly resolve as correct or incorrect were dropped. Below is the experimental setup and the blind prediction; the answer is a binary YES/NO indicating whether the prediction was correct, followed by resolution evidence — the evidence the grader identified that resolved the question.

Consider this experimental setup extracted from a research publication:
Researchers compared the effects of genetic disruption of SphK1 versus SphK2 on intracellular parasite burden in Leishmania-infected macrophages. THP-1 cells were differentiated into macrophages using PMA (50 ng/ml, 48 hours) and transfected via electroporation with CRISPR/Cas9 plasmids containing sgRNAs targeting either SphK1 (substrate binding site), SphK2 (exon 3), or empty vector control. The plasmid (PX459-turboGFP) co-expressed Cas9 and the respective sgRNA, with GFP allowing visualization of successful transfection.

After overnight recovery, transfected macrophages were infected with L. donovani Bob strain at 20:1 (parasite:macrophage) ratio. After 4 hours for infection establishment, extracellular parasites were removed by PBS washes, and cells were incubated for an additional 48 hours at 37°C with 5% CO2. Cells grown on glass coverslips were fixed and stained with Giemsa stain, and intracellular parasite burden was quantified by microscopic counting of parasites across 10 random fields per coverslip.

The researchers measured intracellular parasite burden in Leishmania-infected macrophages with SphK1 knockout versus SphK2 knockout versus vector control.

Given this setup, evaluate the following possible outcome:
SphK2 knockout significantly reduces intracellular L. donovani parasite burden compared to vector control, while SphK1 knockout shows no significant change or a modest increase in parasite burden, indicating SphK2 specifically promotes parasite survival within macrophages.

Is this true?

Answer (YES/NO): NO